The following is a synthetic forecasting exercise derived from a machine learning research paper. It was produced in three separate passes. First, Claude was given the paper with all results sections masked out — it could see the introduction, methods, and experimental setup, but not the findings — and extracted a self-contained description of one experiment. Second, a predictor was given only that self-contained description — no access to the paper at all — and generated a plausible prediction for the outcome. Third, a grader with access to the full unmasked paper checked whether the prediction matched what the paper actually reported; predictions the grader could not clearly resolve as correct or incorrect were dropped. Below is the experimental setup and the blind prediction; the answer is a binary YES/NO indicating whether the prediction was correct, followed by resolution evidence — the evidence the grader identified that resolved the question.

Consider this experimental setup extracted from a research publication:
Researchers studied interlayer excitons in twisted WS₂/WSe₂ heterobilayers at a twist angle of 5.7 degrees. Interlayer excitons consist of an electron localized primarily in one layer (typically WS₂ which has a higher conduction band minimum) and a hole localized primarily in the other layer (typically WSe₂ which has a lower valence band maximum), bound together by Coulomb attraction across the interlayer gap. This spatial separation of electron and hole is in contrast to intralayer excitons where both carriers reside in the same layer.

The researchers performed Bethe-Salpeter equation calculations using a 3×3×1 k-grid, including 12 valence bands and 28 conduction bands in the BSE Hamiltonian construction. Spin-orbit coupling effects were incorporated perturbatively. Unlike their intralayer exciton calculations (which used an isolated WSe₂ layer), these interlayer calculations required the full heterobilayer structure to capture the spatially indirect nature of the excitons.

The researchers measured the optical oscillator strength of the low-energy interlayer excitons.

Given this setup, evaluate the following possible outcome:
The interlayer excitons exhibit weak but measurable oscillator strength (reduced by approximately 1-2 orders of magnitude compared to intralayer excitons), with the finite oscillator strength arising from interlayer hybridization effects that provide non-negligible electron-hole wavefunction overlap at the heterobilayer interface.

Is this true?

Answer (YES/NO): NO